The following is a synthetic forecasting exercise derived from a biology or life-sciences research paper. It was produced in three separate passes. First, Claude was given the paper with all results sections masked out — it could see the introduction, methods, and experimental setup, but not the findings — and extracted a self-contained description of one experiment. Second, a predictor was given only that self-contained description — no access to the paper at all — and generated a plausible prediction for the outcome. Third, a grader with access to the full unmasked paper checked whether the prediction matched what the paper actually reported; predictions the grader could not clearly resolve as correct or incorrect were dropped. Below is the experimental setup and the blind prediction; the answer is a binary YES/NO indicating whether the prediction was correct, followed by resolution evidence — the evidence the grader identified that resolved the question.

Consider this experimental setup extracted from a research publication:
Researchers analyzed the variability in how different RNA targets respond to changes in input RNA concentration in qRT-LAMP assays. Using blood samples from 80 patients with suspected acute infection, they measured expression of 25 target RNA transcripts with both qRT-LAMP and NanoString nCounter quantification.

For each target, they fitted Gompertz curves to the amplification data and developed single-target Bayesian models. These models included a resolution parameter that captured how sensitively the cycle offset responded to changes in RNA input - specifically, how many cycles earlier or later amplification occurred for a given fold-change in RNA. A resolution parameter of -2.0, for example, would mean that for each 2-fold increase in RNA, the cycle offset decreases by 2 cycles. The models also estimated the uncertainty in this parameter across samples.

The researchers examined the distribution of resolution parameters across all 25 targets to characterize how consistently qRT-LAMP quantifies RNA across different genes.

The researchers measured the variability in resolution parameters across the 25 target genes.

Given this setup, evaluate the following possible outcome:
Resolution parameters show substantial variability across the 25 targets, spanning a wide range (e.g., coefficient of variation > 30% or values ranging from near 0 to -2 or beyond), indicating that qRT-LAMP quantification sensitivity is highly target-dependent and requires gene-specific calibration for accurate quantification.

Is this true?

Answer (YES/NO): YES